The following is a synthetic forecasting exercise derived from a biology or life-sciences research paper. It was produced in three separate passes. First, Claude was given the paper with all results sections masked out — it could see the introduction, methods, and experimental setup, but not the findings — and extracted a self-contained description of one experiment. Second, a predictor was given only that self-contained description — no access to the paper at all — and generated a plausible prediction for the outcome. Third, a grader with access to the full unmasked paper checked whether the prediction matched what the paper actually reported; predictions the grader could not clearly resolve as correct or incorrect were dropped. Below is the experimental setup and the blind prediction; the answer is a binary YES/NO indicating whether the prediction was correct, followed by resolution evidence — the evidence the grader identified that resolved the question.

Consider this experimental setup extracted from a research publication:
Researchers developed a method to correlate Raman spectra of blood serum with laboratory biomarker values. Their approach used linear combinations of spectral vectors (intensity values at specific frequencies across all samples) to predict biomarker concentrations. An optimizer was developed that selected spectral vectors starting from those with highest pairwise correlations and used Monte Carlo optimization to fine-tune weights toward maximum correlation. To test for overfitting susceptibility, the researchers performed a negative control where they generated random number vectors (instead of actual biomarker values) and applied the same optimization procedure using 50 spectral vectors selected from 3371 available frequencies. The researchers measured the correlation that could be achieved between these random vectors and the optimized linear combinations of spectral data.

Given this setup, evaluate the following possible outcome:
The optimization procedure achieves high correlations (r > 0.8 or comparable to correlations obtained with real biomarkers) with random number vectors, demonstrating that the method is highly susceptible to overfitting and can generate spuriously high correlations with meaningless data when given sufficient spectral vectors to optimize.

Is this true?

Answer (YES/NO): YES